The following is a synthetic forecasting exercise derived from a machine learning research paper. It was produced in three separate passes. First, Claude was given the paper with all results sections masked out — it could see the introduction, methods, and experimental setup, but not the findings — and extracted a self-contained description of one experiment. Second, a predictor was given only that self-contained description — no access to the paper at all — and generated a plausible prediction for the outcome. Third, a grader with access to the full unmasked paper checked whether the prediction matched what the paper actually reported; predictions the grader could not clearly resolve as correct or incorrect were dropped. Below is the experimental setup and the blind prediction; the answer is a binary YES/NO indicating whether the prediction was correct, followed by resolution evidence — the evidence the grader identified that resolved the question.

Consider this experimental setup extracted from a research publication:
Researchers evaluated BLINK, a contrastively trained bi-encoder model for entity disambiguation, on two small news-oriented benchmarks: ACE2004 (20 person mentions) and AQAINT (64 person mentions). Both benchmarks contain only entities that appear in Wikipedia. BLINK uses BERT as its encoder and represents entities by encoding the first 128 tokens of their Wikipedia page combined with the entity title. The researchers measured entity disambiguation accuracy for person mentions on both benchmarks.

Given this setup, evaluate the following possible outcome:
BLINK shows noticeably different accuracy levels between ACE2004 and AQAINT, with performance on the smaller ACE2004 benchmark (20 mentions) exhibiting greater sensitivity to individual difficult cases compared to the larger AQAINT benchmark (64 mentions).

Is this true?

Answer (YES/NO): NO